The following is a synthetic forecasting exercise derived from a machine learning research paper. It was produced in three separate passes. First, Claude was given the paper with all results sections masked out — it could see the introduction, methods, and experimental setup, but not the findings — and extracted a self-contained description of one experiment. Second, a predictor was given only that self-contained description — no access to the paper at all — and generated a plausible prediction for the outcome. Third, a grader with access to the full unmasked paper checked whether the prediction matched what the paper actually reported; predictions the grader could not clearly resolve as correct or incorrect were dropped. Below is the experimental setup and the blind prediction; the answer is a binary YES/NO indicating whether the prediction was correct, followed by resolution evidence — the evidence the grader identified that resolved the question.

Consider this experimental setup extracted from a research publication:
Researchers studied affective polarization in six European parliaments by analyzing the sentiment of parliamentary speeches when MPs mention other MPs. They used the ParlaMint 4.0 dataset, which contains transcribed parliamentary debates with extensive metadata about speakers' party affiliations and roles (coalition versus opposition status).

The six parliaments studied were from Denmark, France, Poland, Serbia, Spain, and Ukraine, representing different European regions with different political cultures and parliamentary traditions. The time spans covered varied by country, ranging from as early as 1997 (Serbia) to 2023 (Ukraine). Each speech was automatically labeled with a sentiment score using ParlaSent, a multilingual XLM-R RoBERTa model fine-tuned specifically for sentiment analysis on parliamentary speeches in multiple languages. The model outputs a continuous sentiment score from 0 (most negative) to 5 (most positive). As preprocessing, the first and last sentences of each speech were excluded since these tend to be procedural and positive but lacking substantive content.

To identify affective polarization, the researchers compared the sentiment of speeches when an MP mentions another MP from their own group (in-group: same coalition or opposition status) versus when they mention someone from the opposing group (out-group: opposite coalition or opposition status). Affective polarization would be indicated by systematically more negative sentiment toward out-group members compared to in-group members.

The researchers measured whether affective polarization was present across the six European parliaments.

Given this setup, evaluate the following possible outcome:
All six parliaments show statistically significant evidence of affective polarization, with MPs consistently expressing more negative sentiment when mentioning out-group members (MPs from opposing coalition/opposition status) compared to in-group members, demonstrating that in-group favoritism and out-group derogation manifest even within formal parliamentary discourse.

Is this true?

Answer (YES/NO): NO